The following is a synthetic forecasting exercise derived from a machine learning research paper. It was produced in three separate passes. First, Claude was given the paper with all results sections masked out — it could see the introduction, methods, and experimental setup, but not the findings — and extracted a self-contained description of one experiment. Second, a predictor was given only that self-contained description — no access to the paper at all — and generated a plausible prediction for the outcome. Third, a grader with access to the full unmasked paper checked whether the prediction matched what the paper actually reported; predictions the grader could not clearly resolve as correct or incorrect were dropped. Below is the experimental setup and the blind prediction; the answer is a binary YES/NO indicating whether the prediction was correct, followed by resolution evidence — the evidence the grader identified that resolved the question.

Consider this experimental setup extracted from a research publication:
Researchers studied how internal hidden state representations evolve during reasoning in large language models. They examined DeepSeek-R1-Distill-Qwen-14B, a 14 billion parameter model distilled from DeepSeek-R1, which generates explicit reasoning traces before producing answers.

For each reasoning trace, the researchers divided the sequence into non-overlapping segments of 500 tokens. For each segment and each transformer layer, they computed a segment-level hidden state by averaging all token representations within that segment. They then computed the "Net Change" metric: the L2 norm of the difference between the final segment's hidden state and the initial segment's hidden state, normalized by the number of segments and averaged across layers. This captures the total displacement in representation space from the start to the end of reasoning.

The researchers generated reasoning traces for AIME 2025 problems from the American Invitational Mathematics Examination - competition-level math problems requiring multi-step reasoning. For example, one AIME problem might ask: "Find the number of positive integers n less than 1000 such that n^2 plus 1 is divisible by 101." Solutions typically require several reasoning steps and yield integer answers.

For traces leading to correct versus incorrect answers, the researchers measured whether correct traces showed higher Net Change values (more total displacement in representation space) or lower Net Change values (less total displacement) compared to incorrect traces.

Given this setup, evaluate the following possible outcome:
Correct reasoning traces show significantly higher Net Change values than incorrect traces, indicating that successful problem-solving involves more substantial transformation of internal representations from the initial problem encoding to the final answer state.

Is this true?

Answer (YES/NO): YES